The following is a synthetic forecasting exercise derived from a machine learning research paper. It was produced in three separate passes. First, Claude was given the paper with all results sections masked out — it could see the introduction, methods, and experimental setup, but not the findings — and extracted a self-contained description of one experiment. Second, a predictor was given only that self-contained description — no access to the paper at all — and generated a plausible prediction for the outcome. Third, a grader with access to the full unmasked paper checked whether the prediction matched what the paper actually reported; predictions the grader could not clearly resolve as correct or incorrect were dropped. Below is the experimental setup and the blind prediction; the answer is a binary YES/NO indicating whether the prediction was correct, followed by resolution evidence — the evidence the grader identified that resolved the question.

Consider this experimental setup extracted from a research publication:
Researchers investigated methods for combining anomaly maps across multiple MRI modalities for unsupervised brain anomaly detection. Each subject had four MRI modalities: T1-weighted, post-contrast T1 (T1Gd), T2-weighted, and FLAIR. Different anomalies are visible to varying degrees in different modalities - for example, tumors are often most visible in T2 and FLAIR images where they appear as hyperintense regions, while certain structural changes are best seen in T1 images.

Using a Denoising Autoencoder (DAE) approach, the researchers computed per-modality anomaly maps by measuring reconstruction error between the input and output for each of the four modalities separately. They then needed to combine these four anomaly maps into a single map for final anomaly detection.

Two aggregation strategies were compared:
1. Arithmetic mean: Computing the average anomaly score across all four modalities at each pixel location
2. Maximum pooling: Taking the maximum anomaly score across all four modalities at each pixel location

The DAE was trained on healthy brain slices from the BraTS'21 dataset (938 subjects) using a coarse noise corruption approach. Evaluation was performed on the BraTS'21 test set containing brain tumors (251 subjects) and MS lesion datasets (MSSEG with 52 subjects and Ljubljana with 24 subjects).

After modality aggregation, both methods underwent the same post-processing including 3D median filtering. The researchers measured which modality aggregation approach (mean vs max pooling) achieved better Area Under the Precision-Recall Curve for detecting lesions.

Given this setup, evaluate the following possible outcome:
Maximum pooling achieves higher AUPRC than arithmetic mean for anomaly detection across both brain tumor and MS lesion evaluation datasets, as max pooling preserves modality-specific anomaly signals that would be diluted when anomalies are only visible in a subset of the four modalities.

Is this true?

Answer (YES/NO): NO